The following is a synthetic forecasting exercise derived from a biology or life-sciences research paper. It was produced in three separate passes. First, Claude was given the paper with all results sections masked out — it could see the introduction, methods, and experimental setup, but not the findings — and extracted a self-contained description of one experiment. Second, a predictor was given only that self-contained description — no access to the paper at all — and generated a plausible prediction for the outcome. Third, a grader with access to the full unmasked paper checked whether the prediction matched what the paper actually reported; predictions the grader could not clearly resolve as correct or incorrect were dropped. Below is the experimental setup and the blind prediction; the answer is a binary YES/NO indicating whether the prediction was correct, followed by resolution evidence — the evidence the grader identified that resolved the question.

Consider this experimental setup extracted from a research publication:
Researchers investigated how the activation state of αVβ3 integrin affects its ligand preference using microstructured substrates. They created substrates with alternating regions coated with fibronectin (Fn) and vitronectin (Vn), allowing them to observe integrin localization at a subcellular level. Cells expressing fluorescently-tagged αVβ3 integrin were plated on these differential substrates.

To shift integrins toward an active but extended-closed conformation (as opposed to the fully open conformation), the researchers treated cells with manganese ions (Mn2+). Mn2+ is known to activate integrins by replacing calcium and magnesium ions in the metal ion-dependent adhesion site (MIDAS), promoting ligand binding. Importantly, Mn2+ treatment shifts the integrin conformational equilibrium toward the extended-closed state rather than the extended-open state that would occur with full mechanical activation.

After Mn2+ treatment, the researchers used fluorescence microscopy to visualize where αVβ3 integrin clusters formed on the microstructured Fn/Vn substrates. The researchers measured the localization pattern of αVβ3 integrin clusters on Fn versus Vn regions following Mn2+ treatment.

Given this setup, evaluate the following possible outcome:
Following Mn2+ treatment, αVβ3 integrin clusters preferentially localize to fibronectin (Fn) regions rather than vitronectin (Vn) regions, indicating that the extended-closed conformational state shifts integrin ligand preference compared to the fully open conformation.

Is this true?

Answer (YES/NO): NO